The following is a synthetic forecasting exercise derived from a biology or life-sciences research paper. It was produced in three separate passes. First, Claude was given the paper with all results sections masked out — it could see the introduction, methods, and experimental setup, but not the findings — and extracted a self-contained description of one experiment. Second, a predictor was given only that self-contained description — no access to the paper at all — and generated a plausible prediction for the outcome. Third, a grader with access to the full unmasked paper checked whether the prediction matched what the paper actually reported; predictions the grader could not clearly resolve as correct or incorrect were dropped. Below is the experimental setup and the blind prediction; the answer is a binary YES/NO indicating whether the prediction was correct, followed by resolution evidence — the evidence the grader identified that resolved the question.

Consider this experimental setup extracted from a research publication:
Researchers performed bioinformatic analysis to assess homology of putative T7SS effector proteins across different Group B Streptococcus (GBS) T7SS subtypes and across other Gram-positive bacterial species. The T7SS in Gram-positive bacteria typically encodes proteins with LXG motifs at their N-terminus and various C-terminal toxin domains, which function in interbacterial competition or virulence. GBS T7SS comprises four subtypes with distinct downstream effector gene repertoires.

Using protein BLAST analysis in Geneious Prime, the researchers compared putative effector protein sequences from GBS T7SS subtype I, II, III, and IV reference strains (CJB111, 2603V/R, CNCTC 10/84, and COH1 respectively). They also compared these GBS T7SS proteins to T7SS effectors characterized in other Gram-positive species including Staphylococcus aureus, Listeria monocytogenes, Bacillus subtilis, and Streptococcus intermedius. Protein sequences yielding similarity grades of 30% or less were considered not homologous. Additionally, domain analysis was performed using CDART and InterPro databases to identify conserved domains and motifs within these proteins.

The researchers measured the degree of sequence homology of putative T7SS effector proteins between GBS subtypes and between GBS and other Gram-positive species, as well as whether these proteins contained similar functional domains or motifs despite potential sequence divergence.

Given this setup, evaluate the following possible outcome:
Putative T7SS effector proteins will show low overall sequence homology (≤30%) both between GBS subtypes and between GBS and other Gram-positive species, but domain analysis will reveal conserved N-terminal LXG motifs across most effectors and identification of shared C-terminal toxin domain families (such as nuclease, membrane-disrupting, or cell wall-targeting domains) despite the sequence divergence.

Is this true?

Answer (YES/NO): NO